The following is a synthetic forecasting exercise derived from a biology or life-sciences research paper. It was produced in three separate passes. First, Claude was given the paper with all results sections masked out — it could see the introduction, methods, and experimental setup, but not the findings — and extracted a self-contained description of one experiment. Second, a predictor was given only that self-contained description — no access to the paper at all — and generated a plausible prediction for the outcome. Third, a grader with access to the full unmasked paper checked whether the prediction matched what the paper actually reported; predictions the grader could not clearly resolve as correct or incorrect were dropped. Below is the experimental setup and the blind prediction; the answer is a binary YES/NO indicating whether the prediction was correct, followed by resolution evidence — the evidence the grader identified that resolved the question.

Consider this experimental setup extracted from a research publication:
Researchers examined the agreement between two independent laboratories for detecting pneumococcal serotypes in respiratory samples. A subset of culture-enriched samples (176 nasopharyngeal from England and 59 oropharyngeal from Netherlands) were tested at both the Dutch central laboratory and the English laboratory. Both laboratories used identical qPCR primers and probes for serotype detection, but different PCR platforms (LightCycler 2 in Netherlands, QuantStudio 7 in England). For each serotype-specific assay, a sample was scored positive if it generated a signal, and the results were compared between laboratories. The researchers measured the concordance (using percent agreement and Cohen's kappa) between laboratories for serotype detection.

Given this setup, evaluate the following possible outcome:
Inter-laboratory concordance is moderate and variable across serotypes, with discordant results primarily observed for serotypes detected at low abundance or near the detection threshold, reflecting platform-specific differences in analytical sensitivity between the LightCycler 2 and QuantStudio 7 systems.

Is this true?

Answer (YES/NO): NO